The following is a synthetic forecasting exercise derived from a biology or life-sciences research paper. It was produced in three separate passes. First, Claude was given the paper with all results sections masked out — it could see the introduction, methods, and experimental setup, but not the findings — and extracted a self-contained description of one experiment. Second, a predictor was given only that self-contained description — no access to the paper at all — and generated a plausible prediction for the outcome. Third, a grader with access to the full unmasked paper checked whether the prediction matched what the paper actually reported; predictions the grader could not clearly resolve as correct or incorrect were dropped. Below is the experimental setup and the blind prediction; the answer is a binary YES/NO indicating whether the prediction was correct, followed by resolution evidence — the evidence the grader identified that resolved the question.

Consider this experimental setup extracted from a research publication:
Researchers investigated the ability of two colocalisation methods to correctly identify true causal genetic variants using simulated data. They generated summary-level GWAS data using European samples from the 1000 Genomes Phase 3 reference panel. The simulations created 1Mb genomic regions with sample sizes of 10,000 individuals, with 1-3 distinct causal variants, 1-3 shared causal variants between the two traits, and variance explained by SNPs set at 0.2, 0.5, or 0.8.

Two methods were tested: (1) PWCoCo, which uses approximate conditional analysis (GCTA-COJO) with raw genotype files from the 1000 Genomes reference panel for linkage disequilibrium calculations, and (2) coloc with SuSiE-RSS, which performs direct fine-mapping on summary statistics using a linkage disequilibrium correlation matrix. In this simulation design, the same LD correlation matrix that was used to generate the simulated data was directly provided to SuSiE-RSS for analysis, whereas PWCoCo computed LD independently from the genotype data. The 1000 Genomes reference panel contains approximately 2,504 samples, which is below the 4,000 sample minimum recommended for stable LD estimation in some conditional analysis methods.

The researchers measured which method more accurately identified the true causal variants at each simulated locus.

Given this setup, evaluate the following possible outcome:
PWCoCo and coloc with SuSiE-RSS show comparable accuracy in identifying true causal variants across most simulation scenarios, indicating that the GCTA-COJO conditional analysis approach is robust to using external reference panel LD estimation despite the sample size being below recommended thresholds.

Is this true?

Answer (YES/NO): NO